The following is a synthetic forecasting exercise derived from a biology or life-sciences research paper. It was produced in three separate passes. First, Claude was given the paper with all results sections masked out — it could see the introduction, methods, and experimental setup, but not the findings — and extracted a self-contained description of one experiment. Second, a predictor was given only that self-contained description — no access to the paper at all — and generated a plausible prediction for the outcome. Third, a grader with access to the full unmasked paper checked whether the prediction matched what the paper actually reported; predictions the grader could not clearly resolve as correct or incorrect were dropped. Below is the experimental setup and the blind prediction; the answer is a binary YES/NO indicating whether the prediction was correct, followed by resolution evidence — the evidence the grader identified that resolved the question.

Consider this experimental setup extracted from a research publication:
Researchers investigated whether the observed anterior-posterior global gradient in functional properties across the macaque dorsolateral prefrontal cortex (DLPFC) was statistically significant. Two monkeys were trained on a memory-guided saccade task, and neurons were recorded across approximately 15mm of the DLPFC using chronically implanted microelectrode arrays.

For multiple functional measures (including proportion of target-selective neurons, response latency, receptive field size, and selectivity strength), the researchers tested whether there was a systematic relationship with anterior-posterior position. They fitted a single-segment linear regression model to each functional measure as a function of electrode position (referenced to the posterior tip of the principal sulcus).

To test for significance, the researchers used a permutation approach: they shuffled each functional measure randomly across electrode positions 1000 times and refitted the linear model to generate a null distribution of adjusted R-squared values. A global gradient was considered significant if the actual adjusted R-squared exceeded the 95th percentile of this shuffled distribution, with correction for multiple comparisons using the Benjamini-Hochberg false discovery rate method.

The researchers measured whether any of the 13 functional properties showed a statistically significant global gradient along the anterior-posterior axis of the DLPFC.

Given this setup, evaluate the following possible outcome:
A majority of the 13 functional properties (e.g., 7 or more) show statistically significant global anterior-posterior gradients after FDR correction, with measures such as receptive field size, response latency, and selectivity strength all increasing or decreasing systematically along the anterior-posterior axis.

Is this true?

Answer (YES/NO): YES